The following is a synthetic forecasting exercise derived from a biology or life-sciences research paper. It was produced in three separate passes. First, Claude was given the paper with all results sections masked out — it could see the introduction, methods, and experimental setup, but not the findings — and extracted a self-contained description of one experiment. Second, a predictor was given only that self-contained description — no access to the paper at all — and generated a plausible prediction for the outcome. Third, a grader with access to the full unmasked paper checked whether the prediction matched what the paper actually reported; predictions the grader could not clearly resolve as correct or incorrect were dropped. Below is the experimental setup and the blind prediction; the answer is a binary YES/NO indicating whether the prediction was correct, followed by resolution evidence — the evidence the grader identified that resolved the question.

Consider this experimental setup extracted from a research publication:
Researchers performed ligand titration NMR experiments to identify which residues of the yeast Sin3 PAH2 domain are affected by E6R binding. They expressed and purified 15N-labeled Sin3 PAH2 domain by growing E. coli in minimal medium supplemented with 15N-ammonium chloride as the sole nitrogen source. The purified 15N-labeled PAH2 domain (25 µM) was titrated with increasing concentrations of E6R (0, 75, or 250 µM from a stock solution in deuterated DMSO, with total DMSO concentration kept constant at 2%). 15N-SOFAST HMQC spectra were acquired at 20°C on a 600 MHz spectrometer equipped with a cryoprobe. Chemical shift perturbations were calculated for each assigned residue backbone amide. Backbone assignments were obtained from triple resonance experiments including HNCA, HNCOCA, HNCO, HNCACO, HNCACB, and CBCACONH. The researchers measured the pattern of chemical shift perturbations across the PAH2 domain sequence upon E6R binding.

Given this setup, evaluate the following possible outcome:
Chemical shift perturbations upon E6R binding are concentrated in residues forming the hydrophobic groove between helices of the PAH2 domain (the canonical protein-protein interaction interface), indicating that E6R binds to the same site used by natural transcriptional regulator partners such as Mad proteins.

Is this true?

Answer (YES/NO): YES